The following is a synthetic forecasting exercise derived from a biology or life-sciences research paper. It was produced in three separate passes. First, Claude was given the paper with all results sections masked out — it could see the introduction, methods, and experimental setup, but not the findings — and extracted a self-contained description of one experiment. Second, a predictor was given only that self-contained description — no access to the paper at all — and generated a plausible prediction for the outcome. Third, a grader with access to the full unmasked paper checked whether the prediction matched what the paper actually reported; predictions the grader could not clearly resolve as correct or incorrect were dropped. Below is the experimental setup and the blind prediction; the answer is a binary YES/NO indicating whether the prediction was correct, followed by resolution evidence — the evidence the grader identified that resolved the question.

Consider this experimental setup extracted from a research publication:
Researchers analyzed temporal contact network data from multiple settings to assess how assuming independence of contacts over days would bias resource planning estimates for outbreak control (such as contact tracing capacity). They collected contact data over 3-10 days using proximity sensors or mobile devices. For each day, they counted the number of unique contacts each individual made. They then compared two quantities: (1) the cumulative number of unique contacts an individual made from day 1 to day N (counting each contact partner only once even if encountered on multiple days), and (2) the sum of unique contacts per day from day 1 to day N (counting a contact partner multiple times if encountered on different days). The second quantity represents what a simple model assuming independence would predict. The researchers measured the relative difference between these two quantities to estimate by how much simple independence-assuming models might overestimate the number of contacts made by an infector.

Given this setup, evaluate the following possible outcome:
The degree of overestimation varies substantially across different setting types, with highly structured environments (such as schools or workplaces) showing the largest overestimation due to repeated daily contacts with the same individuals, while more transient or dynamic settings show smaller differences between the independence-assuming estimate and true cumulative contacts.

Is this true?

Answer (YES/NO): NO